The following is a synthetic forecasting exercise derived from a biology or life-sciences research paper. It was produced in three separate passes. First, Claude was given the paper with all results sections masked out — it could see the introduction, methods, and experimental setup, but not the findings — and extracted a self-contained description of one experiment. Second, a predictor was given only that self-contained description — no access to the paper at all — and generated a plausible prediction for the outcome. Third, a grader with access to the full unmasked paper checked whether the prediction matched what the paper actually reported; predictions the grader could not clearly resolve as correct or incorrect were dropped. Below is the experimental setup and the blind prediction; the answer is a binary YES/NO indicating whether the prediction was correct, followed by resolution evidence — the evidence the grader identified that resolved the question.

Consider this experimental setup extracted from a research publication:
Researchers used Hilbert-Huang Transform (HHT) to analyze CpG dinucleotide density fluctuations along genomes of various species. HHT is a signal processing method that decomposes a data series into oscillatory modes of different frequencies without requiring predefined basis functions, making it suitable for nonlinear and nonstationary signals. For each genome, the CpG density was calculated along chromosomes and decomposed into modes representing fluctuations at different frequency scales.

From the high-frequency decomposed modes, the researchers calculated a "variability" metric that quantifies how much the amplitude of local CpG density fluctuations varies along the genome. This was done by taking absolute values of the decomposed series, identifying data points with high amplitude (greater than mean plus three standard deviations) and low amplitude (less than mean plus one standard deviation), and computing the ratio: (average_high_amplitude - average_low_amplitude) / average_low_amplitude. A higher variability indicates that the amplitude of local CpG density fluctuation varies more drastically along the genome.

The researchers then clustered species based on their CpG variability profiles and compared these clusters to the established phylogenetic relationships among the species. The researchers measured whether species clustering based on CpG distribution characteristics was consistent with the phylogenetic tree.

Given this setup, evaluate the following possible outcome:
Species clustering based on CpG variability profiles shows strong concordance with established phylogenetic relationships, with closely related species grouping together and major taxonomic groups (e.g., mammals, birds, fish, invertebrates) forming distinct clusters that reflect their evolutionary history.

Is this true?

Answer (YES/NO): YES